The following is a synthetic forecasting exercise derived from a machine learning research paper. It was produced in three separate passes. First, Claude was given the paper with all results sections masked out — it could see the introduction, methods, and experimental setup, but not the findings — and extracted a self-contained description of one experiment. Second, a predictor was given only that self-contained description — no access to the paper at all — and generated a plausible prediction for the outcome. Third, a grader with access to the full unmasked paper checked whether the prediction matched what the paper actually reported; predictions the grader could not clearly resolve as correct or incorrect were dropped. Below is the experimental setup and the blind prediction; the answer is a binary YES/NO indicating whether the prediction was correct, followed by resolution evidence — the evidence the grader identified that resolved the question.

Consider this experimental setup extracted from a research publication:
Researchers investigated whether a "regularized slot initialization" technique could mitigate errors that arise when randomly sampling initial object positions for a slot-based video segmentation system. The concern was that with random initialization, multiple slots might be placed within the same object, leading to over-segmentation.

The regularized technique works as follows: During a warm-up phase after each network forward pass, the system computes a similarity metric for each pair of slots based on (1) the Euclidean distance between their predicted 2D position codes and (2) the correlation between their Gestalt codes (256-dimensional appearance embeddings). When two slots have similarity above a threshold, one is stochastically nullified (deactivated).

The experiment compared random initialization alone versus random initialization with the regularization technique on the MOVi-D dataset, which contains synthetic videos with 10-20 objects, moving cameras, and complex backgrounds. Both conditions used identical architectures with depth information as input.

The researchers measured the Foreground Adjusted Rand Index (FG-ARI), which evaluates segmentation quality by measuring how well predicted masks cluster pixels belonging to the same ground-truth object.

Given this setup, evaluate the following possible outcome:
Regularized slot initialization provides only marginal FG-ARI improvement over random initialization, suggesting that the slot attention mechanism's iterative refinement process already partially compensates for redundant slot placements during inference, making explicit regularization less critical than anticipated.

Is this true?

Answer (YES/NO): NO